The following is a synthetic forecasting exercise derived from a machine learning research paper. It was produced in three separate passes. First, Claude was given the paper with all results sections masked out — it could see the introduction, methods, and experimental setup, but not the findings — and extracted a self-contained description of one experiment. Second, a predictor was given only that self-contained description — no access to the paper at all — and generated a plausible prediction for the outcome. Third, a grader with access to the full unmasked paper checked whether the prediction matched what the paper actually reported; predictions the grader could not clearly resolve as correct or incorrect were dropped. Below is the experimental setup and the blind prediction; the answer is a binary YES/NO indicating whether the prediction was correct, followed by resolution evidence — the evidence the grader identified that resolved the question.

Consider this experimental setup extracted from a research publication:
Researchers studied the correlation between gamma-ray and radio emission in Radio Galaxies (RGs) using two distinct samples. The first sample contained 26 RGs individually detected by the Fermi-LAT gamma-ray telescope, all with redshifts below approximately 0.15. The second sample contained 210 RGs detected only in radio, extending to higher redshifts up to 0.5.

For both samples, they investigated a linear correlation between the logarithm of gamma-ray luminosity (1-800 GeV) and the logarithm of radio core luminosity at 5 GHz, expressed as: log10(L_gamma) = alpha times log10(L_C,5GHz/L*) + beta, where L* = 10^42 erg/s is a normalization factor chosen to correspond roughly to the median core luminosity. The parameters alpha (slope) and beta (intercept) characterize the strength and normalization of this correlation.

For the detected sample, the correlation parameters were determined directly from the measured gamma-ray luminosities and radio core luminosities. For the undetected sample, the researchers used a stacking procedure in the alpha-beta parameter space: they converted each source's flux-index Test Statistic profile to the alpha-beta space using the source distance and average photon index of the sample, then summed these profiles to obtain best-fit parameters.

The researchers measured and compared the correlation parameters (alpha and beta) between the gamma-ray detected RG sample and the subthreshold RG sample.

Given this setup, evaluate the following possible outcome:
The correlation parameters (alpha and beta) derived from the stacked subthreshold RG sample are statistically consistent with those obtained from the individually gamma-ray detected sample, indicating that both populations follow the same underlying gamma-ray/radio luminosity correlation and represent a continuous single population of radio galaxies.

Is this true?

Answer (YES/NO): NO